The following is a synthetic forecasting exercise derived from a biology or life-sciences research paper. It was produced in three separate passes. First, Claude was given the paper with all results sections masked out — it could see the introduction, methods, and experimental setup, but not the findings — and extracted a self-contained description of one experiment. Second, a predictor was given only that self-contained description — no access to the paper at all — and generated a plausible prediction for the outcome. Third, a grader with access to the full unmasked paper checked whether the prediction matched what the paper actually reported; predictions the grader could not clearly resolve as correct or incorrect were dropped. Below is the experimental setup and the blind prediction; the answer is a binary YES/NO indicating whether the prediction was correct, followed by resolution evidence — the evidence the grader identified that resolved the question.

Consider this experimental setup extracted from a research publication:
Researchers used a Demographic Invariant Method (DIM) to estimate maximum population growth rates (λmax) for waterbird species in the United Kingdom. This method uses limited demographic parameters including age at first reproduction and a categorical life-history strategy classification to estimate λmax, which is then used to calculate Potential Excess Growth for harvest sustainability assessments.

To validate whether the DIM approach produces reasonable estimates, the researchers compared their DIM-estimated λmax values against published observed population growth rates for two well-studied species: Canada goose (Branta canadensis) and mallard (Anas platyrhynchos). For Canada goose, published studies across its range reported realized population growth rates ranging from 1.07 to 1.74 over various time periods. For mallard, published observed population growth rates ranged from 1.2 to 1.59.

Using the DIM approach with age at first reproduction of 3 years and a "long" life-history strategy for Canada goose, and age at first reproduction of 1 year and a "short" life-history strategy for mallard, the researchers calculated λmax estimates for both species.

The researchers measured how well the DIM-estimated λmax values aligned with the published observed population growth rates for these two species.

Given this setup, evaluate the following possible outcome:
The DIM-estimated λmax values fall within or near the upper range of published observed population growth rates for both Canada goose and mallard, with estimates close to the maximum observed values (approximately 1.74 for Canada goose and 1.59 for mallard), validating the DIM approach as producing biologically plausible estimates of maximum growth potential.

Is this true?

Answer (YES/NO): NO